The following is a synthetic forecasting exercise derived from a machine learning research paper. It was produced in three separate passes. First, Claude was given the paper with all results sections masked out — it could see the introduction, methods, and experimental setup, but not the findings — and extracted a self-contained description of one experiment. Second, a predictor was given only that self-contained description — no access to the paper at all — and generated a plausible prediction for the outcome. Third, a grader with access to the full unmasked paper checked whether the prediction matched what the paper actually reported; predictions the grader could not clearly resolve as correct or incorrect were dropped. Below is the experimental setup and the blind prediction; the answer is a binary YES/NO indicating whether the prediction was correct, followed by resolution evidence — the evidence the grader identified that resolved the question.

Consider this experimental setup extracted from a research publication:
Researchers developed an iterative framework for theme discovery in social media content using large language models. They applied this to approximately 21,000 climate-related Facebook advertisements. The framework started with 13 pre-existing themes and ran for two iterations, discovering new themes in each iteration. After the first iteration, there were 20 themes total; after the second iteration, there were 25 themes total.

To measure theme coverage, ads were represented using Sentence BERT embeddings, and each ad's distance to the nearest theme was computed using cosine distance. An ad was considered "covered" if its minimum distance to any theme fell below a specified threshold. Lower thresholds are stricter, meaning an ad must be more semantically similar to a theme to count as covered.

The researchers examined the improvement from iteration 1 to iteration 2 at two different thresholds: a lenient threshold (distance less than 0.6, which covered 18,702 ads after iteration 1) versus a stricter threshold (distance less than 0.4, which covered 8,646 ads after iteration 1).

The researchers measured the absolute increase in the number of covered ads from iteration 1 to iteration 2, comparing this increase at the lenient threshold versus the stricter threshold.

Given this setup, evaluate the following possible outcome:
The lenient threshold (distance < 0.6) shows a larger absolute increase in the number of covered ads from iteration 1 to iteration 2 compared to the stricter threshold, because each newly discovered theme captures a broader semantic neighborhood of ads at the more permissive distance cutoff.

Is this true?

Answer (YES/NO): NO